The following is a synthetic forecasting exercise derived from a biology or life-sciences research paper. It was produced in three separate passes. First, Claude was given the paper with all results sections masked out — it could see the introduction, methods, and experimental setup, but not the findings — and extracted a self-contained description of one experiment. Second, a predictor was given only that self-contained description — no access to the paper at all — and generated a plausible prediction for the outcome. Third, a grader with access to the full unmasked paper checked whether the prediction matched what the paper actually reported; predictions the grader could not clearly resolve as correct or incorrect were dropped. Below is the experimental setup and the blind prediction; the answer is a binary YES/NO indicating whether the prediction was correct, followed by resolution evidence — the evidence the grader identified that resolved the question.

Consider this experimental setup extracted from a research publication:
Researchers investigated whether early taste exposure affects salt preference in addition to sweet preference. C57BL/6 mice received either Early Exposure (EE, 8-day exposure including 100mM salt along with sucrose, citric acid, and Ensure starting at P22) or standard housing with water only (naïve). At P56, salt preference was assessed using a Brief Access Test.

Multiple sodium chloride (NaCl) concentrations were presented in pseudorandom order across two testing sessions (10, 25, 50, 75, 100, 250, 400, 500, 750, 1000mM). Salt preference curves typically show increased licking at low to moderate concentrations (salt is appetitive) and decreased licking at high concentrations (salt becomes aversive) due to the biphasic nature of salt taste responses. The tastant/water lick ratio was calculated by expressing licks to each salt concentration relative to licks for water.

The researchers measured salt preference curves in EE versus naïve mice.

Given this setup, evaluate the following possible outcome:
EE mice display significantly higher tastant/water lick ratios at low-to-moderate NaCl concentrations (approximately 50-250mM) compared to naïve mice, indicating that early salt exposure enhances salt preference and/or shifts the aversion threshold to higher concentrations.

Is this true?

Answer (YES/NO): NO